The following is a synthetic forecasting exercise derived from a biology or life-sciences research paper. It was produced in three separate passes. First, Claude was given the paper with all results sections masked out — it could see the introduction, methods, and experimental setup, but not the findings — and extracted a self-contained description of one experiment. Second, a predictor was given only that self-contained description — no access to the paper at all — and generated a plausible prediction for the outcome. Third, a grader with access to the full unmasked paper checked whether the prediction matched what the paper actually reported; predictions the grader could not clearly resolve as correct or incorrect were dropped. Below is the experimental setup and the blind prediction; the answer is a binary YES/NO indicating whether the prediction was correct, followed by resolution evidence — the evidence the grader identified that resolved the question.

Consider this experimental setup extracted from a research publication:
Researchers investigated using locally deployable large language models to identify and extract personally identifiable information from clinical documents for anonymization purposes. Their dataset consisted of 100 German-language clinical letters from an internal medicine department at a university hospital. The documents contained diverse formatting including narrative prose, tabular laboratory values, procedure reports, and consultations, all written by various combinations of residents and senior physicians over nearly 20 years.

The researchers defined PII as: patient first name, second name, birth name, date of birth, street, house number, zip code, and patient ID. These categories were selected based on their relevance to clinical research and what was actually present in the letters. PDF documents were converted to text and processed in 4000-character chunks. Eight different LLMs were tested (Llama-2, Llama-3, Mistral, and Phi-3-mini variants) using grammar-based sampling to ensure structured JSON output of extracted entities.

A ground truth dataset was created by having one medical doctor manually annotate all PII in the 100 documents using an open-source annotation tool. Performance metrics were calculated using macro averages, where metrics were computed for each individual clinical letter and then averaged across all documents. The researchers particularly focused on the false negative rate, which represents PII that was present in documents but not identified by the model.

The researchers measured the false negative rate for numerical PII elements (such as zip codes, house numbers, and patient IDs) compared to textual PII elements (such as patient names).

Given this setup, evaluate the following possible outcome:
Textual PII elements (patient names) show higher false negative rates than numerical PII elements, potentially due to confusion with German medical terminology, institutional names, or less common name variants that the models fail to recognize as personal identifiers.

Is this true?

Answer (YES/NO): NO